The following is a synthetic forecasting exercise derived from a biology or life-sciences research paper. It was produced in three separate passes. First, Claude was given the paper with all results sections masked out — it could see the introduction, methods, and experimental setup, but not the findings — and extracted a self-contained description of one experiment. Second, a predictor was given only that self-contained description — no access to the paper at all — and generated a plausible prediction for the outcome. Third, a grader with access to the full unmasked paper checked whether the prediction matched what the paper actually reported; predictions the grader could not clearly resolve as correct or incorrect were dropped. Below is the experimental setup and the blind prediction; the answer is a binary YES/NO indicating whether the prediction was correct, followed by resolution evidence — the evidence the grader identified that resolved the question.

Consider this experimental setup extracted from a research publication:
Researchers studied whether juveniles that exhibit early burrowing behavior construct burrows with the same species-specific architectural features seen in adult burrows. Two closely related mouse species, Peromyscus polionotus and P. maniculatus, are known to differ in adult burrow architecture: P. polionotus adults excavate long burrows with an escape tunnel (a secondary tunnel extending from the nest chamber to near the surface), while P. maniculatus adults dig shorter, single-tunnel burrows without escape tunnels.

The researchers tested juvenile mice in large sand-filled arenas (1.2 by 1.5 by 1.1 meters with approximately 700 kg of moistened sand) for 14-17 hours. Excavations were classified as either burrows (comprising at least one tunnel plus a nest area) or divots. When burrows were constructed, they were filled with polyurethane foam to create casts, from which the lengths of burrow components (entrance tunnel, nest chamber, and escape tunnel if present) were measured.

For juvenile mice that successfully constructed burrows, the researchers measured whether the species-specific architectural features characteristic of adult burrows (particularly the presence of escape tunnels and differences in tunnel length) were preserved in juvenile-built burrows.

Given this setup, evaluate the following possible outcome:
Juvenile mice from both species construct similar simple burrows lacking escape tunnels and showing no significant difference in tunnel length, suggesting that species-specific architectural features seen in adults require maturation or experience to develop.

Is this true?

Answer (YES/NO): NO